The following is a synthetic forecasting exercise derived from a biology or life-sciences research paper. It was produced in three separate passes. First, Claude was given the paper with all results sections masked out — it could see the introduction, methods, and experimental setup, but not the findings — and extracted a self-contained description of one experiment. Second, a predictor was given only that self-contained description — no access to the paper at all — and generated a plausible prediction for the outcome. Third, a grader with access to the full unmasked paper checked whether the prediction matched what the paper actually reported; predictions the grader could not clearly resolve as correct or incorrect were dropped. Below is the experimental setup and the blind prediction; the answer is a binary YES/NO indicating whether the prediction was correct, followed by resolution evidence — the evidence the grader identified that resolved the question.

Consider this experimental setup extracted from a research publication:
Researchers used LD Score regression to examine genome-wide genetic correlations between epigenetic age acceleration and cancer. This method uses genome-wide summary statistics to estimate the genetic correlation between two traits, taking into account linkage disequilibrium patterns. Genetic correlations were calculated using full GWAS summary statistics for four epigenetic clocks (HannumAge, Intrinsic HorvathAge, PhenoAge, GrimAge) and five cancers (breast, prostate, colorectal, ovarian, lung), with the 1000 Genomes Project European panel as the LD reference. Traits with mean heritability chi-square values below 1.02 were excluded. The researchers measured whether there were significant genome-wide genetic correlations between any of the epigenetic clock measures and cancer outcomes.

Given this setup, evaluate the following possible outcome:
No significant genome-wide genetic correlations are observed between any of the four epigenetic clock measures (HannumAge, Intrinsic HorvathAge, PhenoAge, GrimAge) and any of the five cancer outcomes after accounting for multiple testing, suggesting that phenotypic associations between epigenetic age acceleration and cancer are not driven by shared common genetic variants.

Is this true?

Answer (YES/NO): NO